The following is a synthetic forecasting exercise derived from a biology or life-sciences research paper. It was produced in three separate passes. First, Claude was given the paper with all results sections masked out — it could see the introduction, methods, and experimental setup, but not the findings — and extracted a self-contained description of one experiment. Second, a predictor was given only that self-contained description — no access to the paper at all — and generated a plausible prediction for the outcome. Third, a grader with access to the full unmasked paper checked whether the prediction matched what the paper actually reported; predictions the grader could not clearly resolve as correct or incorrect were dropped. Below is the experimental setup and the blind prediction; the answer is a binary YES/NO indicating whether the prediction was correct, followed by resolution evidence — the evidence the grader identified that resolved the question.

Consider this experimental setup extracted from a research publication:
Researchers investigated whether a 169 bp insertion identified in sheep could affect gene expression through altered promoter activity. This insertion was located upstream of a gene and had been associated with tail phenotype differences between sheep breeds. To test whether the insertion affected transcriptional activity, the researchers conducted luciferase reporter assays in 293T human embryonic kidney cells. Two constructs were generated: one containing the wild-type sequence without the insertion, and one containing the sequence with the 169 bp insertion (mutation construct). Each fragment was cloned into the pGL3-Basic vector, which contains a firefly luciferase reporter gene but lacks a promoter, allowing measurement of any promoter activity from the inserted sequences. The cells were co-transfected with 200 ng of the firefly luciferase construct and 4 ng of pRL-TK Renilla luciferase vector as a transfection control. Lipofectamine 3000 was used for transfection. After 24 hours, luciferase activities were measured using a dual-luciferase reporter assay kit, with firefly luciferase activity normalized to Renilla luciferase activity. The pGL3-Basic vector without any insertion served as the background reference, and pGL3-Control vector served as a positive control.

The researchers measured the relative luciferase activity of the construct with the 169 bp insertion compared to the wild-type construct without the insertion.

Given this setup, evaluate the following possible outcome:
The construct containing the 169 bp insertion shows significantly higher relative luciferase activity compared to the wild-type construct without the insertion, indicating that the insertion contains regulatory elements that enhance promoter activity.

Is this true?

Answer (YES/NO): NO